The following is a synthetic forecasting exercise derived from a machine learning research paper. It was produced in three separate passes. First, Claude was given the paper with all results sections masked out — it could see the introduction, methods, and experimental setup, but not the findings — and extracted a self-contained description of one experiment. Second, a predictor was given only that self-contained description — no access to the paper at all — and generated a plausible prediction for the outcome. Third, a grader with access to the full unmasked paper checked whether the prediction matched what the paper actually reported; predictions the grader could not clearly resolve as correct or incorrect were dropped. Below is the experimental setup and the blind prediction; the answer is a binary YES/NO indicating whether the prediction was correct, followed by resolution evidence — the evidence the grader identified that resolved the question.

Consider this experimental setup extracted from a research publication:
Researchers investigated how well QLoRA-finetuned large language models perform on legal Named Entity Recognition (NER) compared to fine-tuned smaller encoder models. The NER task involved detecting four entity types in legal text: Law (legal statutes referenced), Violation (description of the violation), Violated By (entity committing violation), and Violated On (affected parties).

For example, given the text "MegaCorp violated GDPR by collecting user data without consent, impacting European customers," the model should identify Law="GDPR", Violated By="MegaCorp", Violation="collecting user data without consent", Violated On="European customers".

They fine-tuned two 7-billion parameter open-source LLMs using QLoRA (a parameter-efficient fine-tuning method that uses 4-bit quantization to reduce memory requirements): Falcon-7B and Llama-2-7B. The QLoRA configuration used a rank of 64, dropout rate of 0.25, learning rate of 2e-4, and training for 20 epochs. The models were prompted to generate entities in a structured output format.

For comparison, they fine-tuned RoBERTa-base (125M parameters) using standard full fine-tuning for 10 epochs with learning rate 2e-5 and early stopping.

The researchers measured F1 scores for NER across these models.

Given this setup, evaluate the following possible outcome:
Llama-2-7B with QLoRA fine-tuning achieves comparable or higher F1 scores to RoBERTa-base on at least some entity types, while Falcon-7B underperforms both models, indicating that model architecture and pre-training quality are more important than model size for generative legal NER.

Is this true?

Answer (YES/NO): NO